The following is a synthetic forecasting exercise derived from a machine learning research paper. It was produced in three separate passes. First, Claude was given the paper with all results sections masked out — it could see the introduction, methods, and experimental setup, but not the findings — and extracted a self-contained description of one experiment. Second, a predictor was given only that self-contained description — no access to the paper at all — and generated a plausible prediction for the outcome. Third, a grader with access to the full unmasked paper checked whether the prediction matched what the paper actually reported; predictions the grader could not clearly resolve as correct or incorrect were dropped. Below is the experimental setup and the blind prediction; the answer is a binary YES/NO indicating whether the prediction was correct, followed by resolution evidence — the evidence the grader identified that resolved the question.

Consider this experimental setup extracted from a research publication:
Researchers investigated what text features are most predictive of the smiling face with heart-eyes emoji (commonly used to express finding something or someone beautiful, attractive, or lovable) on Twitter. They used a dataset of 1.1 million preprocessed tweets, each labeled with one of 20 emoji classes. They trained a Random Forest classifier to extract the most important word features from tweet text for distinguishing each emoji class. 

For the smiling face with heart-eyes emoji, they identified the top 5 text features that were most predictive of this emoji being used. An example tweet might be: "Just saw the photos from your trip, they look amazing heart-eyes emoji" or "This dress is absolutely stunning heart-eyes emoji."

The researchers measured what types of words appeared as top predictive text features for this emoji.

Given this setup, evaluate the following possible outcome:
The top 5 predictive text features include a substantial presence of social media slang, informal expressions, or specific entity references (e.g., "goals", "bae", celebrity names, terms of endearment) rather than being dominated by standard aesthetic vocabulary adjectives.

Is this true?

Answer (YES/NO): NO